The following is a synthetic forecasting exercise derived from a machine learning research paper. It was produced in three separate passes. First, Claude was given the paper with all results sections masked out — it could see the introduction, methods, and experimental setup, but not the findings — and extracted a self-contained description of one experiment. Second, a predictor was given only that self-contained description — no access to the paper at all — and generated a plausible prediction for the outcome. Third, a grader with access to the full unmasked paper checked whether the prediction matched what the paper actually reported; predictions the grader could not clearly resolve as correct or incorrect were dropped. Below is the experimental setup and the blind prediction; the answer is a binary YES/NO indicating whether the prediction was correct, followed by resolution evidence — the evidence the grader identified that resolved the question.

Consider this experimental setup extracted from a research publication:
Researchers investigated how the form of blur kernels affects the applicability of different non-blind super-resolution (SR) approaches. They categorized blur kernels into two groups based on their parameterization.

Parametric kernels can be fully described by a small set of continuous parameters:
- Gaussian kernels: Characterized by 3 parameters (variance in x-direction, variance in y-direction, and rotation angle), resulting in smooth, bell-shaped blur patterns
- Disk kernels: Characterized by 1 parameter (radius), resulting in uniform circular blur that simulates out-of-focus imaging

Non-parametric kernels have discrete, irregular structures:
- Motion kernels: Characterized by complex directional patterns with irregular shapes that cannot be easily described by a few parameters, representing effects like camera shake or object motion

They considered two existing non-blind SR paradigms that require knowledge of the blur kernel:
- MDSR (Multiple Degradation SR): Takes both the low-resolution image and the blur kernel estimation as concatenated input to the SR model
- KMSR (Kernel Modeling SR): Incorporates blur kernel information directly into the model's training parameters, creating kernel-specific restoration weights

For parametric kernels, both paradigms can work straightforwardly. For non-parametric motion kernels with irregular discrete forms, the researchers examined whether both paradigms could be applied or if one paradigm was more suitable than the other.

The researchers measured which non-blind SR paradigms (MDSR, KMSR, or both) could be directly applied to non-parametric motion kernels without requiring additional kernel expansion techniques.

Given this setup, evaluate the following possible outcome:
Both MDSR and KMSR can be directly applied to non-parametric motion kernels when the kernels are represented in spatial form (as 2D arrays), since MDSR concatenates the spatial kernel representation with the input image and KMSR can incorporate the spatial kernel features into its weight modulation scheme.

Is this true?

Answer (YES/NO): NO